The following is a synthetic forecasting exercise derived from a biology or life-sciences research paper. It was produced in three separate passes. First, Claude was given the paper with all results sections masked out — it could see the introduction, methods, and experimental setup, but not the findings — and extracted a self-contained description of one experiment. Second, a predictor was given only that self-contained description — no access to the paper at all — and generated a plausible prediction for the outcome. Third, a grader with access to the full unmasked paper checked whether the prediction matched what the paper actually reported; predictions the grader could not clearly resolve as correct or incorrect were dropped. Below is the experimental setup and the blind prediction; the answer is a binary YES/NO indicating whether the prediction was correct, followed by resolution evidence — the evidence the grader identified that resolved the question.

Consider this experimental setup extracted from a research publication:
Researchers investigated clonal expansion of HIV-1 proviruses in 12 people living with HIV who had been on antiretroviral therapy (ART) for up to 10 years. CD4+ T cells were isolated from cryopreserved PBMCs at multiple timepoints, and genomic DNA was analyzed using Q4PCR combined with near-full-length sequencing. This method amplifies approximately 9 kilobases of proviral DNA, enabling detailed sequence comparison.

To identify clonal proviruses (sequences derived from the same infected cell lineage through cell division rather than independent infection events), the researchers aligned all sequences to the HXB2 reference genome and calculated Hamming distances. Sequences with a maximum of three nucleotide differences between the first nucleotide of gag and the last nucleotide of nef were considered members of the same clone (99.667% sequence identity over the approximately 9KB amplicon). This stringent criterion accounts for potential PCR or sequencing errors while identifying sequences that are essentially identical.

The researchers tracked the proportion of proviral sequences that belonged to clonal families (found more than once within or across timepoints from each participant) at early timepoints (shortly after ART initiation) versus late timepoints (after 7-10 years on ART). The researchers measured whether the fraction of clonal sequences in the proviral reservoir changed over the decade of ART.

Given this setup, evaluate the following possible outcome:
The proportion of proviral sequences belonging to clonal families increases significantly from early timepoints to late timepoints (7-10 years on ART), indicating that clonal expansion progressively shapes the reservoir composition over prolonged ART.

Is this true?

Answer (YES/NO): YES